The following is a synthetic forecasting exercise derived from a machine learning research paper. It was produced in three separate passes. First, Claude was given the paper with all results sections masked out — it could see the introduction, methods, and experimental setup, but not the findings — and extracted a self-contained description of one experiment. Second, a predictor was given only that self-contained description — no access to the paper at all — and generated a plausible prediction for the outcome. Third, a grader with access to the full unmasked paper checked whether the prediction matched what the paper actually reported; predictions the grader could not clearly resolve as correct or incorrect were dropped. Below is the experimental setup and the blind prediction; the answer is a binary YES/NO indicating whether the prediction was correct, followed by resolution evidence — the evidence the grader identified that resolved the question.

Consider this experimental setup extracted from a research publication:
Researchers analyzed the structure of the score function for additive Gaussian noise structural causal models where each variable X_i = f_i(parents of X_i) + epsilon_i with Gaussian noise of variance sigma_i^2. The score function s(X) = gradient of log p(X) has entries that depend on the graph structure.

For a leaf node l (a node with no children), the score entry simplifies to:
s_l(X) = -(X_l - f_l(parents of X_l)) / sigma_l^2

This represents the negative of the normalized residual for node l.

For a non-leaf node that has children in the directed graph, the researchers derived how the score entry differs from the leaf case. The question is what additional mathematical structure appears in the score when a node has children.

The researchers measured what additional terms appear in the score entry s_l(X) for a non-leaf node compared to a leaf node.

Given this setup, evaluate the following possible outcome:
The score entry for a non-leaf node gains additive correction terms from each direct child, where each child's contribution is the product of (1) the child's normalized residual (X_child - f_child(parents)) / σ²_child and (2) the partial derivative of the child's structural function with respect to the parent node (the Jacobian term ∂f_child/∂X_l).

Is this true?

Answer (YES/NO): YES